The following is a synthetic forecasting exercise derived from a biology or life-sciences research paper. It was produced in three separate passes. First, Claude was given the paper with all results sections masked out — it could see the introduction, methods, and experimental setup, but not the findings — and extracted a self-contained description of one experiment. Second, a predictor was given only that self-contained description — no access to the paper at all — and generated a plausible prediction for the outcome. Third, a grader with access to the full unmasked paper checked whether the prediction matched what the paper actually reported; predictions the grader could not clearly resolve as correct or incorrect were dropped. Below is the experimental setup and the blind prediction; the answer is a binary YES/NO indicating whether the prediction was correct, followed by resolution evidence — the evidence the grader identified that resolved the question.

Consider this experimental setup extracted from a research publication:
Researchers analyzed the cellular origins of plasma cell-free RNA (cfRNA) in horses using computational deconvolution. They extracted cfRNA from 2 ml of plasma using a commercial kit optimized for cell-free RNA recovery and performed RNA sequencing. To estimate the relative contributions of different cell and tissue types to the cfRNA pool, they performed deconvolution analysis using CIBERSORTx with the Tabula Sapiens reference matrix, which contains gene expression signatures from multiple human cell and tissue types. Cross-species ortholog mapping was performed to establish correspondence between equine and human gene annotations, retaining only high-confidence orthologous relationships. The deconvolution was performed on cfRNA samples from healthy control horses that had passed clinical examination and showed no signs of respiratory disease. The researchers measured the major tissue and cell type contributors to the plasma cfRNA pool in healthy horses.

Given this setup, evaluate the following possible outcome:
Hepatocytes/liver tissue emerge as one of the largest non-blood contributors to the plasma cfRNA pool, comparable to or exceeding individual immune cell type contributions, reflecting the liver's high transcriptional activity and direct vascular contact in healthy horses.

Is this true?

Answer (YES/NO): NO